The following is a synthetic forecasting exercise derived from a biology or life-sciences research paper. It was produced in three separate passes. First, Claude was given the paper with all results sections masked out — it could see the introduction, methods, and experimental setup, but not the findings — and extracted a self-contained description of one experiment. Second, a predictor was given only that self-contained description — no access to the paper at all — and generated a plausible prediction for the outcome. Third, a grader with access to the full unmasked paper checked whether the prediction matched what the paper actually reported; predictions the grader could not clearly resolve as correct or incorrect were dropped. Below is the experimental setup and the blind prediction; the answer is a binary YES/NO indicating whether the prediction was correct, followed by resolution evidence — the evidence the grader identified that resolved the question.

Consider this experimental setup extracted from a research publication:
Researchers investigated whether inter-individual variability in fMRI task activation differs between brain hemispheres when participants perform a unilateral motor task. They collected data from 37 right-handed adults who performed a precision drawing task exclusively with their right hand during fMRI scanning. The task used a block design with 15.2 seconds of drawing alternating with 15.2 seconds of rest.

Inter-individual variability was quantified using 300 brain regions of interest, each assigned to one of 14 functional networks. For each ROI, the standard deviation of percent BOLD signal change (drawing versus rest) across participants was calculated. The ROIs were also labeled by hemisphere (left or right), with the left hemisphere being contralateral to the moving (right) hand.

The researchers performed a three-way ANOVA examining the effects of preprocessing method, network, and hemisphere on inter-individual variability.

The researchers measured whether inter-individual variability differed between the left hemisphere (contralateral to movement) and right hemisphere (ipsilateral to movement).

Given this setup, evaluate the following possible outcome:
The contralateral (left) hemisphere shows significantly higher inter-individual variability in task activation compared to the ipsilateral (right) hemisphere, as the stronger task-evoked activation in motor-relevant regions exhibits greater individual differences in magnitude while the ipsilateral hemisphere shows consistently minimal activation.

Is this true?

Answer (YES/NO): NO